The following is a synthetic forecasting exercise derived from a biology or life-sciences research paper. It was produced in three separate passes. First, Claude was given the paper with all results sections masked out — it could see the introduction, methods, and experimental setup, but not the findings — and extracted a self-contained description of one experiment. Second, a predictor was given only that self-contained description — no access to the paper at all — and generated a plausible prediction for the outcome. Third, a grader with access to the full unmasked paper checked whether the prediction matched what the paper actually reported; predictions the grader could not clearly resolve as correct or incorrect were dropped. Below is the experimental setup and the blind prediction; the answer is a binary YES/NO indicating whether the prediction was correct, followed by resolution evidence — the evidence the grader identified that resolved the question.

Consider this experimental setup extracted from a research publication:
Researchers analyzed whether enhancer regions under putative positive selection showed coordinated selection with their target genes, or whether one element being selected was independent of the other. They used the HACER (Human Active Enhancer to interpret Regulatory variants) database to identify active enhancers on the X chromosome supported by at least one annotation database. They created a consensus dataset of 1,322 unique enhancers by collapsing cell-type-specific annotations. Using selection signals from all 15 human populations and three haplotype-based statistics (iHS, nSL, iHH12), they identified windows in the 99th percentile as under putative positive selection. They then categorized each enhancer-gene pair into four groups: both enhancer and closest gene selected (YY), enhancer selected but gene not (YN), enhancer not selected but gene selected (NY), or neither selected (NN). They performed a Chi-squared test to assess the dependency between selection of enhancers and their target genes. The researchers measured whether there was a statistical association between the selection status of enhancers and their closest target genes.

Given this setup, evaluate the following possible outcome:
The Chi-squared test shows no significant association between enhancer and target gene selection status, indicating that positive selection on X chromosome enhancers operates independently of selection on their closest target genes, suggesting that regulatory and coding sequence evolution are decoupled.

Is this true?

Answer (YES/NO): NO